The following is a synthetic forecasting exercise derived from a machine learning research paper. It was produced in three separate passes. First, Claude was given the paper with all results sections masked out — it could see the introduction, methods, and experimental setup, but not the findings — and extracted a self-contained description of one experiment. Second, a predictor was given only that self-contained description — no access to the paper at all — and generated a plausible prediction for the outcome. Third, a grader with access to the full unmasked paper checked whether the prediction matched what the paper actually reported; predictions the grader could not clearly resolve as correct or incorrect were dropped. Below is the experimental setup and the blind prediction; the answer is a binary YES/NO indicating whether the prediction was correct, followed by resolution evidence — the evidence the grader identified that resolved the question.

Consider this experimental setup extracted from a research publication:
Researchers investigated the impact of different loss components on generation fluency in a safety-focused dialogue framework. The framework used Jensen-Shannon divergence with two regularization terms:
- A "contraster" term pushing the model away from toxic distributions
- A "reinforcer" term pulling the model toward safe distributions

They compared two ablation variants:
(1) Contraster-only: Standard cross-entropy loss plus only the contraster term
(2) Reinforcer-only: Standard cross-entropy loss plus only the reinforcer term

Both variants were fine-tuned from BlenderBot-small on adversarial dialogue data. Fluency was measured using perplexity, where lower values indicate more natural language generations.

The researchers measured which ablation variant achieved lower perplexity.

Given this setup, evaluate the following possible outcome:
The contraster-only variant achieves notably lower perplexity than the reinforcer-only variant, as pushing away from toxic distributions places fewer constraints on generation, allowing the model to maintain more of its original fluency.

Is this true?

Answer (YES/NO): NO